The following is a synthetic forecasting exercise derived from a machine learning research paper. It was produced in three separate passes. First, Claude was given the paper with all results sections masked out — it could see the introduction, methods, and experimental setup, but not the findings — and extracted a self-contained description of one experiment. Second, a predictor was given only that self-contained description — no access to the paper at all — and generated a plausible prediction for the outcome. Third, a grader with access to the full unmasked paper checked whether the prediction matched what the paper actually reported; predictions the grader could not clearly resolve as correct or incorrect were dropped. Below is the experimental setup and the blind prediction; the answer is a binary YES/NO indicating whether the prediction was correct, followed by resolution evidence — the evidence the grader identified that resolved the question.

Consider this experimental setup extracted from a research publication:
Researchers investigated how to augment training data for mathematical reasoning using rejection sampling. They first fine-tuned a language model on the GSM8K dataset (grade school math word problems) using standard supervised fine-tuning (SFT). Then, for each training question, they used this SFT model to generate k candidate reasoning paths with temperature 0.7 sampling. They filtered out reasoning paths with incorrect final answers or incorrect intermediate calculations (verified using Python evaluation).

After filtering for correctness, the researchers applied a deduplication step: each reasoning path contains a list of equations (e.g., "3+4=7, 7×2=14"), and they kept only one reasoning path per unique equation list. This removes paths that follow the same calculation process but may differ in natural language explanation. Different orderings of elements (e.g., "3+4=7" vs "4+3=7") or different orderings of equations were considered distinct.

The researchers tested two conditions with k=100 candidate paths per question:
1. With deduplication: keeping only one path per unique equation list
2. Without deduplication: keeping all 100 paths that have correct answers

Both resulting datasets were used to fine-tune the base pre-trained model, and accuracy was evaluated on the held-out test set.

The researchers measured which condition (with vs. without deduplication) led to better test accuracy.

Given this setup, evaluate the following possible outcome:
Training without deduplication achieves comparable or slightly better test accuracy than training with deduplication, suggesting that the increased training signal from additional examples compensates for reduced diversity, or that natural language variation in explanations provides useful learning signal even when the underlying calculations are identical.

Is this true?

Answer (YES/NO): NO